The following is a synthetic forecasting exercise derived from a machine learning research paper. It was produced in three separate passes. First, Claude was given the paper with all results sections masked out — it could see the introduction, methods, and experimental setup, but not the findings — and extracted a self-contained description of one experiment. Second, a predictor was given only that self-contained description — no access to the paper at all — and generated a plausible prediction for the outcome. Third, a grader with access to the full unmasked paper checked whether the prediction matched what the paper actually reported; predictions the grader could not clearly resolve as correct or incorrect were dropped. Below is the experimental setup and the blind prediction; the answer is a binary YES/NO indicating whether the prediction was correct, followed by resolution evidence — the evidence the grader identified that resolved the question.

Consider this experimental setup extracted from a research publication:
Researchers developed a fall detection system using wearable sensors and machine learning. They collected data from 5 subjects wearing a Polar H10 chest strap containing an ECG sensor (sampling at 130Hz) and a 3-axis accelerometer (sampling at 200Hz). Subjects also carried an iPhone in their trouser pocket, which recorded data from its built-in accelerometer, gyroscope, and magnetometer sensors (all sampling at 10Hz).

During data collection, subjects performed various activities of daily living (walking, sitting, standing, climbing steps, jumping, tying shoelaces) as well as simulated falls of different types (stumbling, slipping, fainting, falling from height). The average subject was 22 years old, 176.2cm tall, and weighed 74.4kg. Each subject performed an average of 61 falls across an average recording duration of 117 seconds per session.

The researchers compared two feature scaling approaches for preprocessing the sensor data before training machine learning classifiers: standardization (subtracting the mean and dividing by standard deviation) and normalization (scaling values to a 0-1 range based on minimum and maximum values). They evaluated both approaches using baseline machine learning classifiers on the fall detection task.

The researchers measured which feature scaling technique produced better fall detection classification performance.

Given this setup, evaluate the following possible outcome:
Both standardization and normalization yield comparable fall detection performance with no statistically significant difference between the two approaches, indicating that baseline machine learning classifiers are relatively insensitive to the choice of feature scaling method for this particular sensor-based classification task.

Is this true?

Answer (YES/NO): NO